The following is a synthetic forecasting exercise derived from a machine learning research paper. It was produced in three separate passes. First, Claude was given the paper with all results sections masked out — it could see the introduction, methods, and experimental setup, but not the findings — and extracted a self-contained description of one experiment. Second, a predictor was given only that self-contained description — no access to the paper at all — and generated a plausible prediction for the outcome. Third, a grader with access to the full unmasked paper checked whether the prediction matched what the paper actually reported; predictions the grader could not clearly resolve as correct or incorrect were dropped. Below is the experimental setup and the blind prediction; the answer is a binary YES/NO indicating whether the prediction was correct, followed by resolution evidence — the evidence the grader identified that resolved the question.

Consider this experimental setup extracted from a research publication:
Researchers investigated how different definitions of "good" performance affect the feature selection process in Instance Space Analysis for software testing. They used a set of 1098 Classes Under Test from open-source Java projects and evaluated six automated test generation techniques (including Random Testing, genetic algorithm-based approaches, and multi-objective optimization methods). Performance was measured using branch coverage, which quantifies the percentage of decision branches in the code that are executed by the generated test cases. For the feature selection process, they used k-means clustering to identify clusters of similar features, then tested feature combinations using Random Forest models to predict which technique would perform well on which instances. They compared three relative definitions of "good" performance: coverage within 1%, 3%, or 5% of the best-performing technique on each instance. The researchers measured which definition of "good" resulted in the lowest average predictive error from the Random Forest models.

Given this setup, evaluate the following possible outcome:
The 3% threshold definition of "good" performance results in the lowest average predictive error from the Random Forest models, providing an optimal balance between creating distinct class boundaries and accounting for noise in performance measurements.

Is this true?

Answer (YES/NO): NO